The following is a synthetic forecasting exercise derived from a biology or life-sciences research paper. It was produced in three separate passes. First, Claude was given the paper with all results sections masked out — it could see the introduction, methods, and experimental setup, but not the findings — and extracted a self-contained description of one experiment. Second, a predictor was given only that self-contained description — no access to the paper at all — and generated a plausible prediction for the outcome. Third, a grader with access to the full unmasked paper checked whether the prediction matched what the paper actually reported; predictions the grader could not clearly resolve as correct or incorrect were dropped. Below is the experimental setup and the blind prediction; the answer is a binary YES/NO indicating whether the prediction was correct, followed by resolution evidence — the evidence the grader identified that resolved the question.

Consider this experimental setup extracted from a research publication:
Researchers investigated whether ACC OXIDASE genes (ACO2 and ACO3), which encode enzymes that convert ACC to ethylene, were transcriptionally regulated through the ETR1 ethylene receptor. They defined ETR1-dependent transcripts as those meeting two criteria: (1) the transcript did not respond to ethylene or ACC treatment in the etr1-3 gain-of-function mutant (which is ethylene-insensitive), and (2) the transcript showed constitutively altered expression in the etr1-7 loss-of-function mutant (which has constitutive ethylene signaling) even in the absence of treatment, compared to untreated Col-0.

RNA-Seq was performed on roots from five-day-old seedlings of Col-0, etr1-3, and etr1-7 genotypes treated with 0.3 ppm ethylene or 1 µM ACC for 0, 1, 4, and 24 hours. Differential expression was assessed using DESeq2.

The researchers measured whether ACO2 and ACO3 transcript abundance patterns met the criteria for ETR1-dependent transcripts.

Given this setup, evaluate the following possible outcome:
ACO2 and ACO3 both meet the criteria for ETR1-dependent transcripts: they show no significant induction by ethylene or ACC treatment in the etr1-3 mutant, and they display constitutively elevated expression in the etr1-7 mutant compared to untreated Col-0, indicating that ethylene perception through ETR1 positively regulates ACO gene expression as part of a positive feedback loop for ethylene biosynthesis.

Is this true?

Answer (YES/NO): NO